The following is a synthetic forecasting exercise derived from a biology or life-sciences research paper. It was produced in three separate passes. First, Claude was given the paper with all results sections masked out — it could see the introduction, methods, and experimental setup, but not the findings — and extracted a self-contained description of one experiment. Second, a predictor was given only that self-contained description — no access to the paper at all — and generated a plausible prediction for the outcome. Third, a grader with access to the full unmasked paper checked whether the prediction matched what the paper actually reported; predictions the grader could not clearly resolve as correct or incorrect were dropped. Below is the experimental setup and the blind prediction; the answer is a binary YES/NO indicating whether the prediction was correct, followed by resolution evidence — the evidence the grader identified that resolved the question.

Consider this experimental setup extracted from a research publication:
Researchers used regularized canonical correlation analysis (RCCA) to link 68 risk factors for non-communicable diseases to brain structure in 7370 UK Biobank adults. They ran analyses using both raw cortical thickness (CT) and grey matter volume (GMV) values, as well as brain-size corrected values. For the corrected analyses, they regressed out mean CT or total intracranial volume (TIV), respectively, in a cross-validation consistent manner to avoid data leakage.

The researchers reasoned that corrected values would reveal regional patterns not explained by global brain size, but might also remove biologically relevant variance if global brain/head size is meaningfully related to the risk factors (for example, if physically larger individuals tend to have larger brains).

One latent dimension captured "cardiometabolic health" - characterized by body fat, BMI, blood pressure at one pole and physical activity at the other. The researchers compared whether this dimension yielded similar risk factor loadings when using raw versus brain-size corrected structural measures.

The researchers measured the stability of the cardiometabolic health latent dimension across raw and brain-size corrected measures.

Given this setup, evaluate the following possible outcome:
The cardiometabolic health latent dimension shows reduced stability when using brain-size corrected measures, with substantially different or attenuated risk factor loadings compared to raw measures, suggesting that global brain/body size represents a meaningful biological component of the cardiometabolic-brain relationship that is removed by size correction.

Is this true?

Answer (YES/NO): NO